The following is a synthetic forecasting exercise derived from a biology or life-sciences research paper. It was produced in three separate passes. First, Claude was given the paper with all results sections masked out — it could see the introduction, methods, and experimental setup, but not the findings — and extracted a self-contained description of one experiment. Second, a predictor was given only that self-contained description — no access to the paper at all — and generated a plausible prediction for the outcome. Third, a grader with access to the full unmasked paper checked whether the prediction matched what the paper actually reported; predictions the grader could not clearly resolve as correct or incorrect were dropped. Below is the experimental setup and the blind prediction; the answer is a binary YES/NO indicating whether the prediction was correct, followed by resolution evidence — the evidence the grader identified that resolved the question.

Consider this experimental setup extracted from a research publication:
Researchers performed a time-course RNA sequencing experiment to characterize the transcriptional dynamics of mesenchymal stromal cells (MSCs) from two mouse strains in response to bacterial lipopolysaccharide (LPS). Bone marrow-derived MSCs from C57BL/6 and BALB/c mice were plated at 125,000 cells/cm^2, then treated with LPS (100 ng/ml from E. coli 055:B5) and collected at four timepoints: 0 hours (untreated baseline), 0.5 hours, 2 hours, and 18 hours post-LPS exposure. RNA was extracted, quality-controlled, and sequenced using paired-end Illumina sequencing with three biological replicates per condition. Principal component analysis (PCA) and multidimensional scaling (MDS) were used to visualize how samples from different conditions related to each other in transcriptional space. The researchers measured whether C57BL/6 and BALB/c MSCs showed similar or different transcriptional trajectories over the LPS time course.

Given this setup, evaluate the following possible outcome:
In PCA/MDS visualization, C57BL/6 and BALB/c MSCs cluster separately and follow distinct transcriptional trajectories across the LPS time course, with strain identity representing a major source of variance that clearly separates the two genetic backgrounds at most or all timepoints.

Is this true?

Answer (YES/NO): YES